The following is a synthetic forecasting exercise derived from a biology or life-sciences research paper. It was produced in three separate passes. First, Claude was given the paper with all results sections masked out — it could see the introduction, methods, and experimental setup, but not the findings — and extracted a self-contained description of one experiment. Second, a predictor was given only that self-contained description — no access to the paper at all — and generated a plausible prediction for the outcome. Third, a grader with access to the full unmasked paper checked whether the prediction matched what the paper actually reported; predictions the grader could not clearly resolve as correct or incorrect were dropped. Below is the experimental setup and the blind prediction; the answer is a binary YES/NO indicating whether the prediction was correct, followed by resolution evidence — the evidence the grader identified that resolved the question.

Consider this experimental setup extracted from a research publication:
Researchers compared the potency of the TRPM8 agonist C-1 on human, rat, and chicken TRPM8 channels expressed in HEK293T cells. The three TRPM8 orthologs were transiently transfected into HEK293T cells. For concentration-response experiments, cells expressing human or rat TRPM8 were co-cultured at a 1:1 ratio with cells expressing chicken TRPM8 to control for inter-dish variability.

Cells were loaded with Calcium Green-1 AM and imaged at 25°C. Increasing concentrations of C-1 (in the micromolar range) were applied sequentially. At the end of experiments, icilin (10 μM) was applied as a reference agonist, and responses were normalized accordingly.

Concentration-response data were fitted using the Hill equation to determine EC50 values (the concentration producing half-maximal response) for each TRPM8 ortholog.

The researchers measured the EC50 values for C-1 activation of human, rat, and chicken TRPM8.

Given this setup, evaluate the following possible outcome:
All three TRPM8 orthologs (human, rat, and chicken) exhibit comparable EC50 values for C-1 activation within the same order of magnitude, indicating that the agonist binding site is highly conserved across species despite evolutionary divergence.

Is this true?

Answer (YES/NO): NO